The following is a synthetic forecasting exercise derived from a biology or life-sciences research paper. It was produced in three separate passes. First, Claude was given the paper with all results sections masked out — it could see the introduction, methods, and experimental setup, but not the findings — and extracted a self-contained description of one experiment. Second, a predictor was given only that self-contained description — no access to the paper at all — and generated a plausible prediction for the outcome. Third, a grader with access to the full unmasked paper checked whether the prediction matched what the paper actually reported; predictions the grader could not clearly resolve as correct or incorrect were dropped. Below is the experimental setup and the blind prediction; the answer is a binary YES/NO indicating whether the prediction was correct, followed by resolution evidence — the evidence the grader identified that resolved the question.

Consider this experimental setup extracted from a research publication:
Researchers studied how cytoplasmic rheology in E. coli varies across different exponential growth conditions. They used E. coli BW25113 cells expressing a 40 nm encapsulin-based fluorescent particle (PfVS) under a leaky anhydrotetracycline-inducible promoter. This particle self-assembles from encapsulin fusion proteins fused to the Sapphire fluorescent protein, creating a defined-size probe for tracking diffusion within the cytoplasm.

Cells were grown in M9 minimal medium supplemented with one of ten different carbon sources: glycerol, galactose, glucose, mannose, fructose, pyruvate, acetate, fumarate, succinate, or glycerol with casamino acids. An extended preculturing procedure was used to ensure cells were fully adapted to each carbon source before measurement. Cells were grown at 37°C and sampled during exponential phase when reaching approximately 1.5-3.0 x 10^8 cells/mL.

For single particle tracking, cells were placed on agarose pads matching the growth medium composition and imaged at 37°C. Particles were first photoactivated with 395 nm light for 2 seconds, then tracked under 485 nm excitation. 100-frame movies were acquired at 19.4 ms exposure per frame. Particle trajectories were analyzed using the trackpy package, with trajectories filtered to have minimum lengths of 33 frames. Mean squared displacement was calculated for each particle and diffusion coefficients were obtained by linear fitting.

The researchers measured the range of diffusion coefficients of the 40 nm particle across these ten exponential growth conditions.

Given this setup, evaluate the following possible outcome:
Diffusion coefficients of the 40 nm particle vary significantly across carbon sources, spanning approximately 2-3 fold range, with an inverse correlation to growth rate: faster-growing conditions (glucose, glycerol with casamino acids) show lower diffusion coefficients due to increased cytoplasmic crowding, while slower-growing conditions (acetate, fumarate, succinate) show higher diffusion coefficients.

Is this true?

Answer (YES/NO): NO